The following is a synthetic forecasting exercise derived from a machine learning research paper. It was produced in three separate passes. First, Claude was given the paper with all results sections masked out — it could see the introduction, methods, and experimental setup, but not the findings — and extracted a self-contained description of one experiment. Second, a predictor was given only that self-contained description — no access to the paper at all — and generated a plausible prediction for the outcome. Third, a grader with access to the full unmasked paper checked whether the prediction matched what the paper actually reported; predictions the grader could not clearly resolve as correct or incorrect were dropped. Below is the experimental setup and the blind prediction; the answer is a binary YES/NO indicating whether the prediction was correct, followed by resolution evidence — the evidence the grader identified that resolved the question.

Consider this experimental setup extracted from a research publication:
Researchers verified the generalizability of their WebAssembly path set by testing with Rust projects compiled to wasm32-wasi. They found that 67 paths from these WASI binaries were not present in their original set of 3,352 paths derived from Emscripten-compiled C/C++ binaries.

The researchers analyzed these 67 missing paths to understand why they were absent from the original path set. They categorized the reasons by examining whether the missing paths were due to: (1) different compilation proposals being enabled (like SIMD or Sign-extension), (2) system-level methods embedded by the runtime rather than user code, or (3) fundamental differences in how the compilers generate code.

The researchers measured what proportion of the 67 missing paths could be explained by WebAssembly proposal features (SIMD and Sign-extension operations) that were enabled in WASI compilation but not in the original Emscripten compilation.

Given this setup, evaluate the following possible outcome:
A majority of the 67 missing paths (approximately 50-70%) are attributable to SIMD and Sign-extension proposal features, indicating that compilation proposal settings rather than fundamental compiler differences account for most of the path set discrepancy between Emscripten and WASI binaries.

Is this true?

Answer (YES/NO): NO